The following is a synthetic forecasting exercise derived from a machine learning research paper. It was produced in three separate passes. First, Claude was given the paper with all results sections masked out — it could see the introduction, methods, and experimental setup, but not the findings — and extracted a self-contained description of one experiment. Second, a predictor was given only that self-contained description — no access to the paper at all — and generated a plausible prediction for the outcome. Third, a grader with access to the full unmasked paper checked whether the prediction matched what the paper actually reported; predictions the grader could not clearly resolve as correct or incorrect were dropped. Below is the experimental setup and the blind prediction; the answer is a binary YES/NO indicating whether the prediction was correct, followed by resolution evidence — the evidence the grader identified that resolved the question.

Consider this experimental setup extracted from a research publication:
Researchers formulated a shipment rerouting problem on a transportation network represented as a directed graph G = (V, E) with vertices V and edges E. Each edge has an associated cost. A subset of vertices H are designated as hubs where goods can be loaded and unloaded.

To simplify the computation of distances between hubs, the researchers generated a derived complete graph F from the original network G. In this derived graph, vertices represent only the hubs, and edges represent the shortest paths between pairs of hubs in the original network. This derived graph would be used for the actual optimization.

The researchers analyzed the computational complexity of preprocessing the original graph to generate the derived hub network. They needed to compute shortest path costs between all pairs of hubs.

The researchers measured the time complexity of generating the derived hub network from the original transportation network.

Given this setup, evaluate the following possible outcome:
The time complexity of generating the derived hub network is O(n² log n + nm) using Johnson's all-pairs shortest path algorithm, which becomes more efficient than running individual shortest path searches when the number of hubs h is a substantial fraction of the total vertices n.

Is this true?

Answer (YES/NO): NO